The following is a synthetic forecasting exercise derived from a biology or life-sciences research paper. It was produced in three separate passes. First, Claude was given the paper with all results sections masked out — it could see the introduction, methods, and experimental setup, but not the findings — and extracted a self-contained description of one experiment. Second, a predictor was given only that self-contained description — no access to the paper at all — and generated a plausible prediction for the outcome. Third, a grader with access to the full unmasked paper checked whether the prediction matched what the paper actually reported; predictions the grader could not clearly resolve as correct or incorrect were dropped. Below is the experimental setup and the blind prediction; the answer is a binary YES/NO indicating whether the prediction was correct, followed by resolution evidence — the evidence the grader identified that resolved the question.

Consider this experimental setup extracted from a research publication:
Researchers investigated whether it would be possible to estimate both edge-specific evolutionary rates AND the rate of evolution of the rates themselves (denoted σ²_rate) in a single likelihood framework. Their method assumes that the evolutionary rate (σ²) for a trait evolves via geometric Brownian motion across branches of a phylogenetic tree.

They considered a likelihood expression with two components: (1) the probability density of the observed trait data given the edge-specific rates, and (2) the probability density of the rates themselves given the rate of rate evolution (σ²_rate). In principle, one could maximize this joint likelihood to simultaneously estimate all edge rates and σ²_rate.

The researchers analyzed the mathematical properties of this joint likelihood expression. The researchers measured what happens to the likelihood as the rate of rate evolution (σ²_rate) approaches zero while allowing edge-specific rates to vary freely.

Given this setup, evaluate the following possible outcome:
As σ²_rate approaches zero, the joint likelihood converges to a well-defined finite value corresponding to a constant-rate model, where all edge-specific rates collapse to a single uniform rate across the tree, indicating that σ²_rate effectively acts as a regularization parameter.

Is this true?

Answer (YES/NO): NO